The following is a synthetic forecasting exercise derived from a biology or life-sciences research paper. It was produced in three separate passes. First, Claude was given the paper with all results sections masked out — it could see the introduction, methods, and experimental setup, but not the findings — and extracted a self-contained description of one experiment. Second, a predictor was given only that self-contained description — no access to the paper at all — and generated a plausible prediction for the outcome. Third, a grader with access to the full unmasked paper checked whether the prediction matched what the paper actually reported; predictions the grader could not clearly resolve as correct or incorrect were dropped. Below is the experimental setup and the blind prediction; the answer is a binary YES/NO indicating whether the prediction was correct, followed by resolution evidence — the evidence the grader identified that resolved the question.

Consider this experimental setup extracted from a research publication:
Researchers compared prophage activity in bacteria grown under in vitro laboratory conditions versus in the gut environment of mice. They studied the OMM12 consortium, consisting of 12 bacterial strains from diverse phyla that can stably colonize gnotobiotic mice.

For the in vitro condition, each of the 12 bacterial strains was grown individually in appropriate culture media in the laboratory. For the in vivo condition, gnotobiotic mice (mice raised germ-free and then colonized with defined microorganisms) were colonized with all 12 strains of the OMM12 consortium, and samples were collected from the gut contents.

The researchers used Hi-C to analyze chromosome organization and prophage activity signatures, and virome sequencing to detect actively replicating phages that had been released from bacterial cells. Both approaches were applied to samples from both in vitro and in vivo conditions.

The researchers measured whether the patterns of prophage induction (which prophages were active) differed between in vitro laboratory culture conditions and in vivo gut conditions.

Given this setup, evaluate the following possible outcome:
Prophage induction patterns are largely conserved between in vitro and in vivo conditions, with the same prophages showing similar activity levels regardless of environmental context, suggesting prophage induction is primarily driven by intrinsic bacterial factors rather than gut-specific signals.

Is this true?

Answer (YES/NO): NO